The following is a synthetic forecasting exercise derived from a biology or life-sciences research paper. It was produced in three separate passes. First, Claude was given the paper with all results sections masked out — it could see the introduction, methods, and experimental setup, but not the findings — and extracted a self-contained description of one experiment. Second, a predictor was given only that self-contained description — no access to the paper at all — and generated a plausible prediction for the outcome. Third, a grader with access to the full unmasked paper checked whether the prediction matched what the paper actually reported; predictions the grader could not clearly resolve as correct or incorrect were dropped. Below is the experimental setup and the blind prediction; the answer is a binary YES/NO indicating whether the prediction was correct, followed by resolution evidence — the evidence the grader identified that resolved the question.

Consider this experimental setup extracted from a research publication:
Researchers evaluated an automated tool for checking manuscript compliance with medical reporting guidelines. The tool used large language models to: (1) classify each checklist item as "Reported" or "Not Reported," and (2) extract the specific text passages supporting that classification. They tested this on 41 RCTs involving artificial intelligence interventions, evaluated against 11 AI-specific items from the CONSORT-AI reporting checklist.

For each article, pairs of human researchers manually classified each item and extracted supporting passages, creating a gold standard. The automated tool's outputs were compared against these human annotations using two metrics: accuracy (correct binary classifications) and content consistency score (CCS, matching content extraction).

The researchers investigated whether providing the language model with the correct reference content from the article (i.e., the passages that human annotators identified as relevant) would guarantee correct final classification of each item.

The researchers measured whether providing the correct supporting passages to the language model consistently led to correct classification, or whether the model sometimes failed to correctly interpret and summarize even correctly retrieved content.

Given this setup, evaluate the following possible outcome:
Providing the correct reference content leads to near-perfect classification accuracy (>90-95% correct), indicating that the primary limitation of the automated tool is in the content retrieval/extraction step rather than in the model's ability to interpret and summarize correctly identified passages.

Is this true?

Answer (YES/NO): NO